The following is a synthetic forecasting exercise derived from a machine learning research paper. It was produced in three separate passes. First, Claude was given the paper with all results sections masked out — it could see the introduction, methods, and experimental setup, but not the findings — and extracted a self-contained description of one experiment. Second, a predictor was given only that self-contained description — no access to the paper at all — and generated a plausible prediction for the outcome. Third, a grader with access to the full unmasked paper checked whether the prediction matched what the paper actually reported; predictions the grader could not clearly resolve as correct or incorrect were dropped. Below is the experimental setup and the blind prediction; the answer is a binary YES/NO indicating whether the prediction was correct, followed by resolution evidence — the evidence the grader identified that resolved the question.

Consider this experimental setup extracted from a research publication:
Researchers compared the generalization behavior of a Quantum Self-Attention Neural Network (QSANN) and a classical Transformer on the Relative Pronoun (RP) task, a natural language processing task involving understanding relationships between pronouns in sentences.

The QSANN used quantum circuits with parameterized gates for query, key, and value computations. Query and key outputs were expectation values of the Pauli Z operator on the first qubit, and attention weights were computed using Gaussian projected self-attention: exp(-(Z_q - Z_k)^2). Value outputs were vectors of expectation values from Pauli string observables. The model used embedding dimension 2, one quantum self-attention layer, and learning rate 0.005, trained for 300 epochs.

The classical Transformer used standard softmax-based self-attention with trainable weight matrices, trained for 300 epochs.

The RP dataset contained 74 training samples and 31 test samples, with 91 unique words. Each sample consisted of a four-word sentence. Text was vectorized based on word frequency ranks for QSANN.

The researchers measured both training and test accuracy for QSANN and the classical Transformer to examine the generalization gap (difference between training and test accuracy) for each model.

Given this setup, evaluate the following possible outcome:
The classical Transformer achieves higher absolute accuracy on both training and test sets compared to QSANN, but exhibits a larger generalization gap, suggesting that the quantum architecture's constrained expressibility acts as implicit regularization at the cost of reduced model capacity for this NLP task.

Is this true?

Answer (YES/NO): NO